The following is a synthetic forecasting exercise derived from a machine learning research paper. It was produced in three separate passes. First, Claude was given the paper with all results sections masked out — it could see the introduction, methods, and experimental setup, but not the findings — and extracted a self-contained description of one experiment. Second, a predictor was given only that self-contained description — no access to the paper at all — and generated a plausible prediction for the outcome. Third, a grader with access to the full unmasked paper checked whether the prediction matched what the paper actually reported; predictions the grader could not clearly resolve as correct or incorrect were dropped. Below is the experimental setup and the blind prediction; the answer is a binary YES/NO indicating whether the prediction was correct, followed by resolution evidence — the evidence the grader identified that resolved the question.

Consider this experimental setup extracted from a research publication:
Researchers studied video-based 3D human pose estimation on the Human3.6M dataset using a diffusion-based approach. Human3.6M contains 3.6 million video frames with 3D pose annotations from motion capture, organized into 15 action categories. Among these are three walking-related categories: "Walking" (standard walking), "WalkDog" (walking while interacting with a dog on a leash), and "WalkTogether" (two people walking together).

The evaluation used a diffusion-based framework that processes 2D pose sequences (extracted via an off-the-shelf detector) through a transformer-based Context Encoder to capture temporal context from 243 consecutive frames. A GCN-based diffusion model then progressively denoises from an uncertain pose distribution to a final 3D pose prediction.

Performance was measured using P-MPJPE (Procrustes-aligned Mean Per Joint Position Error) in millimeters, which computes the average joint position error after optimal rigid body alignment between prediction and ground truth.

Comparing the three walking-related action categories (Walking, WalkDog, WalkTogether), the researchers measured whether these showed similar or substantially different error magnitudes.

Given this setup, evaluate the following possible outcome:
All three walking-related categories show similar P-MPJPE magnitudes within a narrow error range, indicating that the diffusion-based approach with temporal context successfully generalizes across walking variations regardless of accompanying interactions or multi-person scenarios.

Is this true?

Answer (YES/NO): NO